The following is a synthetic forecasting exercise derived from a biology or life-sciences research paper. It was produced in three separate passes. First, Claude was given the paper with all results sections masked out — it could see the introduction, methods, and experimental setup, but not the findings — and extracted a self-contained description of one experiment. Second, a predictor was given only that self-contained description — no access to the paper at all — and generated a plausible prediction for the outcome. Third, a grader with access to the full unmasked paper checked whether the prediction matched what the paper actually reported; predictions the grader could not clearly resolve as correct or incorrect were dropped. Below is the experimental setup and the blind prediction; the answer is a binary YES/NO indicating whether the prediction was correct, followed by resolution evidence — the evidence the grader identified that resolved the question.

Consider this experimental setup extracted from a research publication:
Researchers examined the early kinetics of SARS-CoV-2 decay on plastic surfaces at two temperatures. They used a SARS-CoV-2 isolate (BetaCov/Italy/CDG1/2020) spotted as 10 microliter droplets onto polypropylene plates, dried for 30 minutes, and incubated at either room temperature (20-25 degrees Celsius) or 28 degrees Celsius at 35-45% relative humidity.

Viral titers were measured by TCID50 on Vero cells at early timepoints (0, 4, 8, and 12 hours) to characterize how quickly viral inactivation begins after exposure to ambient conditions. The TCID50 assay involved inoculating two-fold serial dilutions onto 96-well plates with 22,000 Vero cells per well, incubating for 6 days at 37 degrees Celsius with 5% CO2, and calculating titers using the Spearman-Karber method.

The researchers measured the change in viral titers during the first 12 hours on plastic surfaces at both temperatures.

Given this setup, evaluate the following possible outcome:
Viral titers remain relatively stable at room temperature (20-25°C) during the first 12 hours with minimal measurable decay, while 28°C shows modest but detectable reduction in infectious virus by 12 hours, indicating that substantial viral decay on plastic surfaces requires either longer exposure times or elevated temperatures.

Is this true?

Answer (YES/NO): NO